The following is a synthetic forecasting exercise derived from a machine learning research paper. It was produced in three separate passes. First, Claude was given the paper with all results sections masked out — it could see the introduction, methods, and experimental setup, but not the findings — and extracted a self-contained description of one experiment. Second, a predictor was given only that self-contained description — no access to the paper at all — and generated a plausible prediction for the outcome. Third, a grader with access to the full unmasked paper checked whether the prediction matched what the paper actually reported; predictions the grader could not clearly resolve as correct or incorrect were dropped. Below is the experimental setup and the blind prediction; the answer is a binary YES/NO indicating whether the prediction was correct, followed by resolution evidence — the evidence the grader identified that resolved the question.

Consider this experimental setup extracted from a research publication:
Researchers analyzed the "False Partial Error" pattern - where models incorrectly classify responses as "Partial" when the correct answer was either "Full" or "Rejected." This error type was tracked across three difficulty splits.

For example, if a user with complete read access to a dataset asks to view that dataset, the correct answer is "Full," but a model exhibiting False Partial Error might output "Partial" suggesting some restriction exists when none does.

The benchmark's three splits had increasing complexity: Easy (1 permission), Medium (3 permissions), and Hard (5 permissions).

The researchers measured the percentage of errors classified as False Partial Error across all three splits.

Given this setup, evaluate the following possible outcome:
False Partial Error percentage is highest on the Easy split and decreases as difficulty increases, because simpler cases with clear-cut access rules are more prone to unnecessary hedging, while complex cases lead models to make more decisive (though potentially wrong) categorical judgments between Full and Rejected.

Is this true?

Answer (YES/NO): NO